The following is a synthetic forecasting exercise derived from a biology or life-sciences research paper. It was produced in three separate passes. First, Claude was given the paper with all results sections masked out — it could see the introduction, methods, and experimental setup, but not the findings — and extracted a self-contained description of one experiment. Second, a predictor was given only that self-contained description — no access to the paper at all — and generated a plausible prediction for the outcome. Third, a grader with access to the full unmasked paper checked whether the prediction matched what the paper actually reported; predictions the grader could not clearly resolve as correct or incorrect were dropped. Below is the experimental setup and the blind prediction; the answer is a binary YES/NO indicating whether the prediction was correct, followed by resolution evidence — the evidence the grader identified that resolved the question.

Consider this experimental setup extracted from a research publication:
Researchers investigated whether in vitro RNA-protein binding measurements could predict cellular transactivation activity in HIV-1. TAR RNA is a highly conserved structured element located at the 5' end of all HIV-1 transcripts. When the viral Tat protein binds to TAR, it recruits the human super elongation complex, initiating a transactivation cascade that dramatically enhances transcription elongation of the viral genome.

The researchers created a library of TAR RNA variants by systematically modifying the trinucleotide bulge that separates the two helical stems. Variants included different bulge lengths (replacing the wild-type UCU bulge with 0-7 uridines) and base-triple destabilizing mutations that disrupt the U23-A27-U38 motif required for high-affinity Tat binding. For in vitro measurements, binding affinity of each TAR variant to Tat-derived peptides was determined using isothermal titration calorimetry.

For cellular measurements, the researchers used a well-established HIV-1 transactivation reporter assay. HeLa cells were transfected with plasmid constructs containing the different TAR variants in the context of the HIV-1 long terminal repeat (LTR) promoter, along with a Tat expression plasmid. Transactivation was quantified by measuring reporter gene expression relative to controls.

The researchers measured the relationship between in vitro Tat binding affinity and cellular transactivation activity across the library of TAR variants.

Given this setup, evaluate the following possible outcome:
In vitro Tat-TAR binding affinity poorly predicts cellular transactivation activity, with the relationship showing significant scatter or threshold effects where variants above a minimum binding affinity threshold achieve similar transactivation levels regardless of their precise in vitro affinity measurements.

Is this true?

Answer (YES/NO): NO